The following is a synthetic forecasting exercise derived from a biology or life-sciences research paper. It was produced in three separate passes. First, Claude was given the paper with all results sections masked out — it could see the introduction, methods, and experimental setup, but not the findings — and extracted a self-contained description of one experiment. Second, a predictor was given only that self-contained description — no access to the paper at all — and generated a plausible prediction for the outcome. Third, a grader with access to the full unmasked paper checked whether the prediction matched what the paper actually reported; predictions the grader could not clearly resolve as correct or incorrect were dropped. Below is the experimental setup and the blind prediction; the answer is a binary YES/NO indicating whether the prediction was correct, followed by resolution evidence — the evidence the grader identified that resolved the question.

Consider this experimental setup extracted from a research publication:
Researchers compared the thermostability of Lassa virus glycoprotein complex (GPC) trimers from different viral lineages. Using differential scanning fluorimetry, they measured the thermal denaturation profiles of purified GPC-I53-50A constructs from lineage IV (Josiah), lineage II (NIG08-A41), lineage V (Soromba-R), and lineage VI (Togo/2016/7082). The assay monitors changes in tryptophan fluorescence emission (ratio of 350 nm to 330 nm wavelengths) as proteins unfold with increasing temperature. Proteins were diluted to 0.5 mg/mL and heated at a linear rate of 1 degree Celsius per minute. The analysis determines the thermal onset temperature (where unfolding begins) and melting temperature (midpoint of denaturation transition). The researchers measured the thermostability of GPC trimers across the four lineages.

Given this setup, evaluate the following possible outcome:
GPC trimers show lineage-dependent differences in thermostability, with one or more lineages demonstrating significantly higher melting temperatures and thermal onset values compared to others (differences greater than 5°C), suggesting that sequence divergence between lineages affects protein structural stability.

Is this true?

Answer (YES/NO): NO